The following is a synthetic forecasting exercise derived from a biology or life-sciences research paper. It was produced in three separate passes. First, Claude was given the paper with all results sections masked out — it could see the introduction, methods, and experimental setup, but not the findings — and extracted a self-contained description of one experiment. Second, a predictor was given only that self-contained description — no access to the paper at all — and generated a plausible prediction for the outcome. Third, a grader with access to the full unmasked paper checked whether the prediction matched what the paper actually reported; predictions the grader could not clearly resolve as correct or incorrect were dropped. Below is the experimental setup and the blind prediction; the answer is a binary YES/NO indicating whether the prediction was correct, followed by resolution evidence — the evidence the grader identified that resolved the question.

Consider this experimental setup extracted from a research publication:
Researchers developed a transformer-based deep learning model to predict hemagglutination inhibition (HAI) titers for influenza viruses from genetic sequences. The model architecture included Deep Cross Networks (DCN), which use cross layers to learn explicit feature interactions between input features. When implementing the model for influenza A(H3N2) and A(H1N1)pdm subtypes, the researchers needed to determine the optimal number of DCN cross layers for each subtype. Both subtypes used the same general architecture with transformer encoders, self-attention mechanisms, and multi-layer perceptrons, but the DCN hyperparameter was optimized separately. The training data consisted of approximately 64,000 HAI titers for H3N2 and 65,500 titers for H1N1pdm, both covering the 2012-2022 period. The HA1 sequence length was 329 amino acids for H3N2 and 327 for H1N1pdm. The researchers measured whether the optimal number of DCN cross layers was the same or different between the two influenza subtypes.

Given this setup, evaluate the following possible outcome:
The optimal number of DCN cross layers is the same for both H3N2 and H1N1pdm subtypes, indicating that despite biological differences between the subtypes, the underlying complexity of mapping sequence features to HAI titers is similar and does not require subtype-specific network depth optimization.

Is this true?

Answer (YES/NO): NO